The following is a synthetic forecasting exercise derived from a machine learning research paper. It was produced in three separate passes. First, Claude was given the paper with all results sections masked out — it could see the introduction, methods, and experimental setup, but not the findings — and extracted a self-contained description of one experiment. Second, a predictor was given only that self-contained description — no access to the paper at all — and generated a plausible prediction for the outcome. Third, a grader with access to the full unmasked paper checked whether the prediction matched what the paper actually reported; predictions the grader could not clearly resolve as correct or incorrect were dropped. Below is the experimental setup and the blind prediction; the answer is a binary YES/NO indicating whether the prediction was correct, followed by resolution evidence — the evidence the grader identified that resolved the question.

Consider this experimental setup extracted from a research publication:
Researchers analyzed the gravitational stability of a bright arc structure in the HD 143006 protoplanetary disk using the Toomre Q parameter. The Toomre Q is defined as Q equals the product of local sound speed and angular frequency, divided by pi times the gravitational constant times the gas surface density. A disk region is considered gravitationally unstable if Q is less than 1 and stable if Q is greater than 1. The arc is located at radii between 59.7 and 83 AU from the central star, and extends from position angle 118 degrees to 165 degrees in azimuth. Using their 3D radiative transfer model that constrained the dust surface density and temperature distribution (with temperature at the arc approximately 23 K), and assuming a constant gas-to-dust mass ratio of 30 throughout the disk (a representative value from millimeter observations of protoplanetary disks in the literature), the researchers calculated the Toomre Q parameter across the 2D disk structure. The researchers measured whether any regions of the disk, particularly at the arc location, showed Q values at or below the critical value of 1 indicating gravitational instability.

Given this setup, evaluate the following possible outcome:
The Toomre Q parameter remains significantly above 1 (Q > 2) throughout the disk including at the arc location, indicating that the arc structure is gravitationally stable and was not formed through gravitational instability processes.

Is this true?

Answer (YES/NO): NO